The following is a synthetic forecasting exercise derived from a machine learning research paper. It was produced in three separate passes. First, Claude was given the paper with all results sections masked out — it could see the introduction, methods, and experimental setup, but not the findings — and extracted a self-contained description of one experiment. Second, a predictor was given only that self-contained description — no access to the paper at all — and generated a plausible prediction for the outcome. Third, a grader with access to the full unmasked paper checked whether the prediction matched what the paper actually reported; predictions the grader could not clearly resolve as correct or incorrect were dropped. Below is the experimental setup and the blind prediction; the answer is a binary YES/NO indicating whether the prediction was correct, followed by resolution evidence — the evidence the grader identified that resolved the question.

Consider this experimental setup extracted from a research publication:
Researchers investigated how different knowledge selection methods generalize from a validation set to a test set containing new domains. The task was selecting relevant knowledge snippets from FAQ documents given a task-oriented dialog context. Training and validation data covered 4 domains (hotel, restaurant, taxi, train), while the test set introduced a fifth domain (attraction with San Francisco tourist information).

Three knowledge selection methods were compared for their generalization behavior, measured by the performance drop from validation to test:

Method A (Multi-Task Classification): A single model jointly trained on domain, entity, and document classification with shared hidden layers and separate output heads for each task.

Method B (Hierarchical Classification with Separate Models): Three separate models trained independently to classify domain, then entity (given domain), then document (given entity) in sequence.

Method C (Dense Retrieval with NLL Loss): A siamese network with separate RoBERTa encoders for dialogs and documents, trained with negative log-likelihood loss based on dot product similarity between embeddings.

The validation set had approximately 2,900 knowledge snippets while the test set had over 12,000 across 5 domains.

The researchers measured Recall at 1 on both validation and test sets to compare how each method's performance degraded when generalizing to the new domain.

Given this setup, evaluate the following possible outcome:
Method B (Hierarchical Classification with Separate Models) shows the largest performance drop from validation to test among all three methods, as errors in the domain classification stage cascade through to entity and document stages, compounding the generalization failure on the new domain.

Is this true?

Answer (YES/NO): NO